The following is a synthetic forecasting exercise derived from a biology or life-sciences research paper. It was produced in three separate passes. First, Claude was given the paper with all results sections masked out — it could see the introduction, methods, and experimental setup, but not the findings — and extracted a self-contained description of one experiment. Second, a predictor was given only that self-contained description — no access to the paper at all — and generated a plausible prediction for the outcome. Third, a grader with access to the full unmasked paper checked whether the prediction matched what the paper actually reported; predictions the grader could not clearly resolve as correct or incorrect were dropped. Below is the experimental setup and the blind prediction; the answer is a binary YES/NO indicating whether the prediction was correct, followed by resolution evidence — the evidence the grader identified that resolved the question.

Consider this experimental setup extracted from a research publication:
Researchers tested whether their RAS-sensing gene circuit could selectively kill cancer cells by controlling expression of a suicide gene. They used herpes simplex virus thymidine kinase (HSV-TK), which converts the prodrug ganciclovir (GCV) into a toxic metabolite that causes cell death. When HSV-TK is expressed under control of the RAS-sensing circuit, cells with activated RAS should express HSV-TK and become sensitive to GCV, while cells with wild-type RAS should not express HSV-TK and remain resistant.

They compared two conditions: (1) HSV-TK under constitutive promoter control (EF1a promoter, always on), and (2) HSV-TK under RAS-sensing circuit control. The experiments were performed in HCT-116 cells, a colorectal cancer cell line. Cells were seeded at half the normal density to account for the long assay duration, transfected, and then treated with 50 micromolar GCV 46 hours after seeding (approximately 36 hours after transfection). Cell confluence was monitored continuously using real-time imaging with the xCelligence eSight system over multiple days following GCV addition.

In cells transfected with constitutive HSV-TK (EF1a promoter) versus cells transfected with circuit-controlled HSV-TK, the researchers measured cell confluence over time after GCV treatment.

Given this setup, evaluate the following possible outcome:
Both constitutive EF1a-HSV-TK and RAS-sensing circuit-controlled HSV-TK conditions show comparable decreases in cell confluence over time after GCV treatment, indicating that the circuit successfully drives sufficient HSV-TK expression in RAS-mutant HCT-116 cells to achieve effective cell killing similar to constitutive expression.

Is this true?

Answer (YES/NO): NO